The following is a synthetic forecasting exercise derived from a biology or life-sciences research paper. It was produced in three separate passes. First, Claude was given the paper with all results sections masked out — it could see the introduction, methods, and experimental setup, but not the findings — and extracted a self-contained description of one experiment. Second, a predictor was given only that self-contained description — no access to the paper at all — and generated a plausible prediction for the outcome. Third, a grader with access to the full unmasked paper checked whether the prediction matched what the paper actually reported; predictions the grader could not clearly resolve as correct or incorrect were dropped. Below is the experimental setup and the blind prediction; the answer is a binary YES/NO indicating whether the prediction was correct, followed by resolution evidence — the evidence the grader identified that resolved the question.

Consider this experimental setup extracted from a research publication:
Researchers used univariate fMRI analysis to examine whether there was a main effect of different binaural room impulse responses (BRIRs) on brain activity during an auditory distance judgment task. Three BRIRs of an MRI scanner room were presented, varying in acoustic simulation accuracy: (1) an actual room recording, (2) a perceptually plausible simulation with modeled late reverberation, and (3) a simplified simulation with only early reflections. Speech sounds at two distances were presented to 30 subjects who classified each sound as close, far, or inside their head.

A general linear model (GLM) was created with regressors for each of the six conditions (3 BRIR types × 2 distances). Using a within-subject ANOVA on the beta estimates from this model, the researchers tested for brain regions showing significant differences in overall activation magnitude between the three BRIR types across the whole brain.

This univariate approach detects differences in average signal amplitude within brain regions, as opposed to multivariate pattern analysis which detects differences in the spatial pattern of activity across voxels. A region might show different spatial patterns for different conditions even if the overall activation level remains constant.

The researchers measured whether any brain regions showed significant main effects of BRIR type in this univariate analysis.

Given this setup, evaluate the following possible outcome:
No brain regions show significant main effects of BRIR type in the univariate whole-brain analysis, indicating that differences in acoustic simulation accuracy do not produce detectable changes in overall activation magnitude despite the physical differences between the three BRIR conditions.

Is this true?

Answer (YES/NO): YES